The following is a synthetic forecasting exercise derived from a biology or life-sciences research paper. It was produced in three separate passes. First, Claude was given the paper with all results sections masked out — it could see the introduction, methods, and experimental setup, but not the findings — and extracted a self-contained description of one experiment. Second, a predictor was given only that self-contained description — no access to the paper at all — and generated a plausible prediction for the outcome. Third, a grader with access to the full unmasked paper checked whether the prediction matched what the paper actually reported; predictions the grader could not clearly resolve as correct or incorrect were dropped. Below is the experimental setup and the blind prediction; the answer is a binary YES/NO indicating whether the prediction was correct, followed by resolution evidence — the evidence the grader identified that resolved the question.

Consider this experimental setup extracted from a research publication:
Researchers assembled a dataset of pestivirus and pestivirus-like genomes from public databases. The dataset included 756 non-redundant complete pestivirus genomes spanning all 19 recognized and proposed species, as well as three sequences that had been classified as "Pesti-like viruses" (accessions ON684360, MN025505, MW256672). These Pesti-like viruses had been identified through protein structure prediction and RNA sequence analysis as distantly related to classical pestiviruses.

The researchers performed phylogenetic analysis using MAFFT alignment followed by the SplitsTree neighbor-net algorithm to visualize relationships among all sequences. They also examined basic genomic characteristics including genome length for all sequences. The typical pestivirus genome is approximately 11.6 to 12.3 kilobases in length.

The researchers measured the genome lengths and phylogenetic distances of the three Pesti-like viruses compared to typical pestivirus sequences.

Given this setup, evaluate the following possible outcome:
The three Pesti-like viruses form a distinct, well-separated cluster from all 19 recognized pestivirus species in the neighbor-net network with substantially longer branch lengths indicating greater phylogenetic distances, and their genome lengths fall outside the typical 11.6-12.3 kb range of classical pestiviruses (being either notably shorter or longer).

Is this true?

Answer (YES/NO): YES